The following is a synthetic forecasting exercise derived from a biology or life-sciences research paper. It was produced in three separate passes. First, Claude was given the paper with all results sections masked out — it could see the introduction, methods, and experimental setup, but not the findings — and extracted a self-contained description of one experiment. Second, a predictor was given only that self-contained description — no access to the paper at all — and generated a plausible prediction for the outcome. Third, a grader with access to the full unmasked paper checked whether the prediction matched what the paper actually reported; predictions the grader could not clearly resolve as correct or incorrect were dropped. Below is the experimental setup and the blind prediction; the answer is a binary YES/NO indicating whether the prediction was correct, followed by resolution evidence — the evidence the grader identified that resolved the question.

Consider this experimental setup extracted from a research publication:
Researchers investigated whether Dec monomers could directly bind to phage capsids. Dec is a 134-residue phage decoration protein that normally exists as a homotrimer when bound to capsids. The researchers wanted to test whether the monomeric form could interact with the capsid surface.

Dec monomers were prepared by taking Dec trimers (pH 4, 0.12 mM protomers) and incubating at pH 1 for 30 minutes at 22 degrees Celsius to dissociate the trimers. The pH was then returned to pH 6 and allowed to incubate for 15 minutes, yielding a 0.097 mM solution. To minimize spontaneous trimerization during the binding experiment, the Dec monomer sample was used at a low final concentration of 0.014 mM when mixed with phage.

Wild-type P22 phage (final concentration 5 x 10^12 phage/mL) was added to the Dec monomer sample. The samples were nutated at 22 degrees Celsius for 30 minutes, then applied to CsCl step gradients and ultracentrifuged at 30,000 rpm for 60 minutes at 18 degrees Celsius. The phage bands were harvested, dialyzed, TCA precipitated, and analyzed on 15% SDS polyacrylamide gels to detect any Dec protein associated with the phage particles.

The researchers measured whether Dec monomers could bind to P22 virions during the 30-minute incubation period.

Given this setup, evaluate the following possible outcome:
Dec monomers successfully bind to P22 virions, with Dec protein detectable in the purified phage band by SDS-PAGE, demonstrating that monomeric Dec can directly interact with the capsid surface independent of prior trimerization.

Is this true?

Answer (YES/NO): YES